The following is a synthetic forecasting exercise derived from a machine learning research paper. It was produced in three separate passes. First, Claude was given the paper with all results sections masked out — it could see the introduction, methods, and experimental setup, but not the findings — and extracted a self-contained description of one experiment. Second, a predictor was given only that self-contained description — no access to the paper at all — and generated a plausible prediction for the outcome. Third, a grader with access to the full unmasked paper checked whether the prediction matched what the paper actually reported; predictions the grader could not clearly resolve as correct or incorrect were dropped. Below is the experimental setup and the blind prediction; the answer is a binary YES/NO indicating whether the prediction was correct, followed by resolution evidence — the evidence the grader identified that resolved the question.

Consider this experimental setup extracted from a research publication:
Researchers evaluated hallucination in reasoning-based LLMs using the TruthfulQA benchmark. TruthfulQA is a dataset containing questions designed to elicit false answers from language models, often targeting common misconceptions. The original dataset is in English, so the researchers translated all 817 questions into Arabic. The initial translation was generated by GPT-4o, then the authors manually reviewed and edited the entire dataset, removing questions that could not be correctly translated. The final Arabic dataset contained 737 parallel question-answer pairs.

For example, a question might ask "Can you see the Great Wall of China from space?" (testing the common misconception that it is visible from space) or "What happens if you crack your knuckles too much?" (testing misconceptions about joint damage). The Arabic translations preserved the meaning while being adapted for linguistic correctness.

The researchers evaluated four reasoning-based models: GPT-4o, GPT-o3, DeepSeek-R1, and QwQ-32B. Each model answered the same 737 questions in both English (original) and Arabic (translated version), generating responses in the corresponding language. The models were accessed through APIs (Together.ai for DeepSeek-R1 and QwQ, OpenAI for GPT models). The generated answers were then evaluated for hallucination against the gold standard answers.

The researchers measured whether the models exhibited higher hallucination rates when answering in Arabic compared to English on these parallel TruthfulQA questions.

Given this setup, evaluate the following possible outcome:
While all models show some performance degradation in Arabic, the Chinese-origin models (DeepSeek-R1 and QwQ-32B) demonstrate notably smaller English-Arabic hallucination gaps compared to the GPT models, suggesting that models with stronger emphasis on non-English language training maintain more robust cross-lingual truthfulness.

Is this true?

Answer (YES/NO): NO